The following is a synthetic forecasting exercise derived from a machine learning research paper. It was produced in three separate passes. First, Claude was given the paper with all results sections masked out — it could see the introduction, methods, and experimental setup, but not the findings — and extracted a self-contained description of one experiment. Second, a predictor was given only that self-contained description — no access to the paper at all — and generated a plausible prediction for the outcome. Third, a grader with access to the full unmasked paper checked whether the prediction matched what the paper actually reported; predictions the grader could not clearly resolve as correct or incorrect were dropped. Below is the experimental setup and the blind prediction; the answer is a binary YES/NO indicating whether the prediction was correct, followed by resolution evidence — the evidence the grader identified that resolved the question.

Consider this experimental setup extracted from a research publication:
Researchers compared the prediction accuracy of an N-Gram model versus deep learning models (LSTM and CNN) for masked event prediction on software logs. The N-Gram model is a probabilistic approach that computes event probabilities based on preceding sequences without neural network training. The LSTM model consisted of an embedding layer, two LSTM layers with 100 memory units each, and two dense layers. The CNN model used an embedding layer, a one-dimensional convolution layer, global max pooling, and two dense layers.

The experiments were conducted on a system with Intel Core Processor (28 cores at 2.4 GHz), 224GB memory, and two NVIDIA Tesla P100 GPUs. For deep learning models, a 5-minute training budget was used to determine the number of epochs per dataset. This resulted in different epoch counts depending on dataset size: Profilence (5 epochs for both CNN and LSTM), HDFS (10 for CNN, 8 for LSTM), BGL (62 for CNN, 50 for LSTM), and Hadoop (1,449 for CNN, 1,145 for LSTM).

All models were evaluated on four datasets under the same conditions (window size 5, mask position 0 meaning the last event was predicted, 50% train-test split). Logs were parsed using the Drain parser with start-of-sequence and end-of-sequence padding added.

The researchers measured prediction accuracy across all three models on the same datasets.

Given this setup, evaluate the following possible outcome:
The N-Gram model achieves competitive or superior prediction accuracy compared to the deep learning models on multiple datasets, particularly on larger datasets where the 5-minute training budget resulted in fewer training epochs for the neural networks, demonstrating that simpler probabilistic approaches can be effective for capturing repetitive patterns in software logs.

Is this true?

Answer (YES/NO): NO